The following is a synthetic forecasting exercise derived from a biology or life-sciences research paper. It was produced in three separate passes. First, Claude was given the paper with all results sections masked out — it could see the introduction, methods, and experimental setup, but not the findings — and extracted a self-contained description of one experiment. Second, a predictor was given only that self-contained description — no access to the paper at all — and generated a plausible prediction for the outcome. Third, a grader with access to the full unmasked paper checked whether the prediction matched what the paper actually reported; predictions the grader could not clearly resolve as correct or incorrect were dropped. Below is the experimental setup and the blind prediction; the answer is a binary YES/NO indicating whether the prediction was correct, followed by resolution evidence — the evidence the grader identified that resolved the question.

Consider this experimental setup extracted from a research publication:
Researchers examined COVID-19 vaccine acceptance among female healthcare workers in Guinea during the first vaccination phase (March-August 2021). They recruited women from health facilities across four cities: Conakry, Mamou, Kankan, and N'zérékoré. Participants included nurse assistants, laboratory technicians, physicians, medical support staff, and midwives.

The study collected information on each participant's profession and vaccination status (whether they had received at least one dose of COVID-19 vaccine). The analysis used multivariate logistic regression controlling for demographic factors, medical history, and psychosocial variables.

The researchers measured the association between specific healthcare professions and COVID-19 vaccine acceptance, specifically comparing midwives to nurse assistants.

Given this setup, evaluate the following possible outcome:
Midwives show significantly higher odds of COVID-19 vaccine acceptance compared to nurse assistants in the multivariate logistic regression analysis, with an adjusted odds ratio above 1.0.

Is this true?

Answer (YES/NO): YES